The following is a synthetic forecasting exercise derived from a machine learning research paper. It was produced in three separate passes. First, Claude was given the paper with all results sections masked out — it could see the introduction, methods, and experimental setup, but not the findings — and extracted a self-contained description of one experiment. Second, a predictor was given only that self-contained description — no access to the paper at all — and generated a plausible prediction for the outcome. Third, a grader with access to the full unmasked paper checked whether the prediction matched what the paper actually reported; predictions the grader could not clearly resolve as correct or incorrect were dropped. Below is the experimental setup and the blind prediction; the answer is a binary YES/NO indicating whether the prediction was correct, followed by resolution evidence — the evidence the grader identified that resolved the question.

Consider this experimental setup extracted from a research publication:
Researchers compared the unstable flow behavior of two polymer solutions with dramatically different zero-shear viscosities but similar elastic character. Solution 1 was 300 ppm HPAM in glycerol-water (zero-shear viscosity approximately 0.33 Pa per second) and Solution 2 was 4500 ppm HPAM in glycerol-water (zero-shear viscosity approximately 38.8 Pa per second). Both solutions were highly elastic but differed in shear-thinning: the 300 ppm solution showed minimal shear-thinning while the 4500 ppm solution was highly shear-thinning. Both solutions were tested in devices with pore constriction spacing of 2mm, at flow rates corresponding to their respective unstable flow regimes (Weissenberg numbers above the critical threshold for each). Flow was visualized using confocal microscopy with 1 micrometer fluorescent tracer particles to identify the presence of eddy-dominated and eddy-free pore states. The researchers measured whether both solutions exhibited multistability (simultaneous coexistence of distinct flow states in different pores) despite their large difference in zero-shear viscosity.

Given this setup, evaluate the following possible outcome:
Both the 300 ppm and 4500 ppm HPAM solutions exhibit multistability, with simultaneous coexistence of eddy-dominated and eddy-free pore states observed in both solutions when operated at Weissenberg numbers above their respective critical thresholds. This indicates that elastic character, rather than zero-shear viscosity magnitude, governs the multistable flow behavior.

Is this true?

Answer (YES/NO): YES